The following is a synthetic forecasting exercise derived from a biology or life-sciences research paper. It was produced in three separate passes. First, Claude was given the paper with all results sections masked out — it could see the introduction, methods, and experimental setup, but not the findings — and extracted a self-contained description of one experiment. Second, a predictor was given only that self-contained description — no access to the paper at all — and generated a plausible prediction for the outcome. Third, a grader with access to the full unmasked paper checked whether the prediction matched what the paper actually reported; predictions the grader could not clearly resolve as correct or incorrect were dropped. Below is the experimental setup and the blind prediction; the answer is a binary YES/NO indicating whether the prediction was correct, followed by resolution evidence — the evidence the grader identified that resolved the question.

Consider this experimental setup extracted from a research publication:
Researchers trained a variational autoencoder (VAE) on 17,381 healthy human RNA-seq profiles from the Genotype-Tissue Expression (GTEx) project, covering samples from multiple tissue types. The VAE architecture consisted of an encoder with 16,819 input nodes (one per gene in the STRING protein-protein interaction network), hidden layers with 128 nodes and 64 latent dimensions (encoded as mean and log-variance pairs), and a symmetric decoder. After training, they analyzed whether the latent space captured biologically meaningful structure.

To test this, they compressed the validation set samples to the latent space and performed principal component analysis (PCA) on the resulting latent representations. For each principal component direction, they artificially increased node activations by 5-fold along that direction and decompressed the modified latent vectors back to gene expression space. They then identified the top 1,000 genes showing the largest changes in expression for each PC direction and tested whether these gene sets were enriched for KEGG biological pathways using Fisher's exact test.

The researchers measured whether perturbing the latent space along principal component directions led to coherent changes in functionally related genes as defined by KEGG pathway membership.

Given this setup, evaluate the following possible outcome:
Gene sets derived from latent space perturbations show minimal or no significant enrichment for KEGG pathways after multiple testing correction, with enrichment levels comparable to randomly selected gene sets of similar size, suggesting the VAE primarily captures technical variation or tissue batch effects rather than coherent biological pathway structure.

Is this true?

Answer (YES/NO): NO